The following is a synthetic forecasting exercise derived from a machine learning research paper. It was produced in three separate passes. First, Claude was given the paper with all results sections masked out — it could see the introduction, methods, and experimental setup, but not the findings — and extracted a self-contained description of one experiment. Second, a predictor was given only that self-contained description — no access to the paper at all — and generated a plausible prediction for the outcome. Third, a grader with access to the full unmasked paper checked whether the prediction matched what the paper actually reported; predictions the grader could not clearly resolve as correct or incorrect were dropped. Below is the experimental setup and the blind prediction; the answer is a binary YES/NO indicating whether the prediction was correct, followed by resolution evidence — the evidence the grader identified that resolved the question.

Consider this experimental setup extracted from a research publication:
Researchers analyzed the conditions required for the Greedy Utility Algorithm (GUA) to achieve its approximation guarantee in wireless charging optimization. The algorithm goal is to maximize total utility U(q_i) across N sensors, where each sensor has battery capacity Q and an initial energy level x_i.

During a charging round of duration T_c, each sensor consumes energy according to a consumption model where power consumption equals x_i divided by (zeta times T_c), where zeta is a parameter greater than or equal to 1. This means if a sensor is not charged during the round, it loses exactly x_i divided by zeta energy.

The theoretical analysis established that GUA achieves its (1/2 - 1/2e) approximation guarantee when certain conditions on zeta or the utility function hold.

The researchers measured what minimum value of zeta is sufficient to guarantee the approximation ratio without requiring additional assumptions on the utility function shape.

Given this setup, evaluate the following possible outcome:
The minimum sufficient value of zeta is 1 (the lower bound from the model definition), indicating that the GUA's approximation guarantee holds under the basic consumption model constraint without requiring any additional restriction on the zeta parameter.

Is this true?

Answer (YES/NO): NO